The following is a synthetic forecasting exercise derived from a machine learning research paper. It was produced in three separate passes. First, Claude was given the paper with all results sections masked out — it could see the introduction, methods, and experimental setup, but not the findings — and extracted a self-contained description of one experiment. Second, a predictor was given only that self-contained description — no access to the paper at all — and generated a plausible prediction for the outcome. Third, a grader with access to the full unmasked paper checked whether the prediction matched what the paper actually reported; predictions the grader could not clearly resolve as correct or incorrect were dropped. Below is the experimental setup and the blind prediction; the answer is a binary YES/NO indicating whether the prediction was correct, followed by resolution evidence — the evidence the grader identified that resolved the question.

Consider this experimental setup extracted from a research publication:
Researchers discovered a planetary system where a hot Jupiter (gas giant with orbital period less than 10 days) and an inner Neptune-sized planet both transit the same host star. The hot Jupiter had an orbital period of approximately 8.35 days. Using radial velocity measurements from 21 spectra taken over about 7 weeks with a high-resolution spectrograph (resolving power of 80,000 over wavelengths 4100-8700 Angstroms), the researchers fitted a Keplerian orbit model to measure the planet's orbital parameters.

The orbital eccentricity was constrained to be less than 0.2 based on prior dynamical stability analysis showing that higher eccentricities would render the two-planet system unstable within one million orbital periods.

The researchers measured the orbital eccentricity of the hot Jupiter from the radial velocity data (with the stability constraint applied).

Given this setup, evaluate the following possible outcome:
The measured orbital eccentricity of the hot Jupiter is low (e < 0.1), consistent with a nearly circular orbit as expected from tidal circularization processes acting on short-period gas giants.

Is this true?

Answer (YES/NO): YES